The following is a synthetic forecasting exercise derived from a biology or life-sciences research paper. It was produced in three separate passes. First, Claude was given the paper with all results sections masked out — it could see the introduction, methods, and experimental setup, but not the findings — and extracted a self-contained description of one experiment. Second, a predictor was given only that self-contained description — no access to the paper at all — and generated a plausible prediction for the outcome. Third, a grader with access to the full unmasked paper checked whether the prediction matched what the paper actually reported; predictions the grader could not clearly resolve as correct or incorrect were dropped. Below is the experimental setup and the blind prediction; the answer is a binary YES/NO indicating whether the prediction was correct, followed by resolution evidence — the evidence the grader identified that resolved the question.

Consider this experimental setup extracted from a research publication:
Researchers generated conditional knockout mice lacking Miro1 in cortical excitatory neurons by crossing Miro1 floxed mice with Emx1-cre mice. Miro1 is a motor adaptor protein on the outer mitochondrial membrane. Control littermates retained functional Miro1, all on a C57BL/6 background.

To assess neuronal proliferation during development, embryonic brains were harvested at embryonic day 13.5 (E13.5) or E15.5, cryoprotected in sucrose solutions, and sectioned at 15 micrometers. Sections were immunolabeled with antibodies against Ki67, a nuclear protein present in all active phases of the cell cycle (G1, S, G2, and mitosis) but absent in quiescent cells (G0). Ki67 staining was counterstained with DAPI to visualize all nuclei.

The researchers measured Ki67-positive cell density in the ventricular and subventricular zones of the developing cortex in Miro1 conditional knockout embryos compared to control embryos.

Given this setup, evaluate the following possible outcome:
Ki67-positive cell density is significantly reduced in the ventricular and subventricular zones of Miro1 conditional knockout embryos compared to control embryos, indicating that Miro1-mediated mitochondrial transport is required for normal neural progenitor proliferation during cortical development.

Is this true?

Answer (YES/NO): NO